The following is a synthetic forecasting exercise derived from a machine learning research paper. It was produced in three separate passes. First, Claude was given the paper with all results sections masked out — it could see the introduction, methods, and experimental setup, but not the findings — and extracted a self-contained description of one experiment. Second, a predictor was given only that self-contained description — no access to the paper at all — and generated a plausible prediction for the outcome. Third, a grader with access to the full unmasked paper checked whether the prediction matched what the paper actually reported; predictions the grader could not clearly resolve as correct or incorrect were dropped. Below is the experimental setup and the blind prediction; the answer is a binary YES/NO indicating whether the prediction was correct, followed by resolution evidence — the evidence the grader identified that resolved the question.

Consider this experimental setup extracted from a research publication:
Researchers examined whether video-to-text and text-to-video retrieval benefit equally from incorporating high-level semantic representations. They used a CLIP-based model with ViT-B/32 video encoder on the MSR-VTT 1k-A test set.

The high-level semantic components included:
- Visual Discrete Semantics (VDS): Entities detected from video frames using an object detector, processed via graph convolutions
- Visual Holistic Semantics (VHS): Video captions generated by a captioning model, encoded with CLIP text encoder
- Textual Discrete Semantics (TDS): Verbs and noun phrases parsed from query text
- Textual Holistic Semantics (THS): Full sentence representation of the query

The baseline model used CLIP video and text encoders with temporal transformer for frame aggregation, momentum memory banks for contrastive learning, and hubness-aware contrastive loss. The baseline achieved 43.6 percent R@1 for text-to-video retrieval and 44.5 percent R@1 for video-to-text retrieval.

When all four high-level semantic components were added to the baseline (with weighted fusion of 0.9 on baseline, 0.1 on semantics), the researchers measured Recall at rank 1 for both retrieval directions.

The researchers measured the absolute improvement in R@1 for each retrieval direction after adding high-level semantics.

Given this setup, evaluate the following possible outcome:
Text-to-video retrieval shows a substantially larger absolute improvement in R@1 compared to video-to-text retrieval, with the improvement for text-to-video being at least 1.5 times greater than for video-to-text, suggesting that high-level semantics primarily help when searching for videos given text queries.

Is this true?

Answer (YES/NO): NO